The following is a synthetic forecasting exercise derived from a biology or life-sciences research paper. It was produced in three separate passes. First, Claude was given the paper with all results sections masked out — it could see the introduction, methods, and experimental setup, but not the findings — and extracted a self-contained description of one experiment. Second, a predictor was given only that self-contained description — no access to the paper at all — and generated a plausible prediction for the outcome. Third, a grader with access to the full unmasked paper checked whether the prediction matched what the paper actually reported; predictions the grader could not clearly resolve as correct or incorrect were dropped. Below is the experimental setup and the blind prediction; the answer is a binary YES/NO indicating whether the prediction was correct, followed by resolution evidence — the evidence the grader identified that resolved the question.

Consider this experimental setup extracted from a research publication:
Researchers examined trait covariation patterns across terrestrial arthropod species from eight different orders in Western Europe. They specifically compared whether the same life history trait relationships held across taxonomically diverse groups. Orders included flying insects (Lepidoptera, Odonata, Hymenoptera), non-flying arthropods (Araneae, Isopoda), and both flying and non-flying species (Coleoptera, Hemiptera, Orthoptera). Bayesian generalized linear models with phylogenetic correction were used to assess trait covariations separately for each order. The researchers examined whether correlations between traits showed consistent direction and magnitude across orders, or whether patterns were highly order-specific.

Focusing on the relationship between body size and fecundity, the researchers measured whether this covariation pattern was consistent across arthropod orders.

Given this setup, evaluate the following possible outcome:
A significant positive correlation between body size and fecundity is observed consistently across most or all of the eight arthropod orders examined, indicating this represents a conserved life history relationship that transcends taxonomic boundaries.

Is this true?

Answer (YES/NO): NO